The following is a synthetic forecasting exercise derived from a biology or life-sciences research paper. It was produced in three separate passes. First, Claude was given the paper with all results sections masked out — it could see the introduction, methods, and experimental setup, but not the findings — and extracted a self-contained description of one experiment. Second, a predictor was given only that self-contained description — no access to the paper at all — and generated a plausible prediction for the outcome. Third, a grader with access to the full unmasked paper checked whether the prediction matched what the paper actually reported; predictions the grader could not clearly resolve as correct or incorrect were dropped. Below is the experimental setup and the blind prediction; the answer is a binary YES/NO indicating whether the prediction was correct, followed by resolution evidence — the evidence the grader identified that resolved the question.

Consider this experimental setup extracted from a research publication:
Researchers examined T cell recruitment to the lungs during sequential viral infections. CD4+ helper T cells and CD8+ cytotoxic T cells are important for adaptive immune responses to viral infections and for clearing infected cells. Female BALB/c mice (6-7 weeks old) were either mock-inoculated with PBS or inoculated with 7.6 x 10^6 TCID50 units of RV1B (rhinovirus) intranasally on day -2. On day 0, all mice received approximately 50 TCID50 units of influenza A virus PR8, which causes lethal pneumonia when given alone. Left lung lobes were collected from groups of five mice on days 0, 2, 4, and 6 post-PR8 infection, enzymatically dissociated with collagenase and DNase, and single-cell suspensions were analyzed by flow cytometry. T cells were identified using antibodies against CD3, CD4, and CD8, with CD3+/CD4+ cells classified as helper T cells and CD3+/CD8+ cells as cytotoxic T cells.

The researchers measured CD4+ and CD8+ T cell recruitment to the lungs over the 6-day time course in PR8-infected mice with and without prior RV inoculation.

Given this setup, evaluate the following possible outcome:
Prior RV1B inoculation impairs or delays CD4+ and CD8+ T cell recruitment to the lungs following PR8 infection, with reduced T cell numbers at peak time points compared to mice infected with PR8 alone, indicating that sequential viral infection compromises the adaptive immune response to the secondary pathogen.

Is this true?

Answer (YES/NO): NO